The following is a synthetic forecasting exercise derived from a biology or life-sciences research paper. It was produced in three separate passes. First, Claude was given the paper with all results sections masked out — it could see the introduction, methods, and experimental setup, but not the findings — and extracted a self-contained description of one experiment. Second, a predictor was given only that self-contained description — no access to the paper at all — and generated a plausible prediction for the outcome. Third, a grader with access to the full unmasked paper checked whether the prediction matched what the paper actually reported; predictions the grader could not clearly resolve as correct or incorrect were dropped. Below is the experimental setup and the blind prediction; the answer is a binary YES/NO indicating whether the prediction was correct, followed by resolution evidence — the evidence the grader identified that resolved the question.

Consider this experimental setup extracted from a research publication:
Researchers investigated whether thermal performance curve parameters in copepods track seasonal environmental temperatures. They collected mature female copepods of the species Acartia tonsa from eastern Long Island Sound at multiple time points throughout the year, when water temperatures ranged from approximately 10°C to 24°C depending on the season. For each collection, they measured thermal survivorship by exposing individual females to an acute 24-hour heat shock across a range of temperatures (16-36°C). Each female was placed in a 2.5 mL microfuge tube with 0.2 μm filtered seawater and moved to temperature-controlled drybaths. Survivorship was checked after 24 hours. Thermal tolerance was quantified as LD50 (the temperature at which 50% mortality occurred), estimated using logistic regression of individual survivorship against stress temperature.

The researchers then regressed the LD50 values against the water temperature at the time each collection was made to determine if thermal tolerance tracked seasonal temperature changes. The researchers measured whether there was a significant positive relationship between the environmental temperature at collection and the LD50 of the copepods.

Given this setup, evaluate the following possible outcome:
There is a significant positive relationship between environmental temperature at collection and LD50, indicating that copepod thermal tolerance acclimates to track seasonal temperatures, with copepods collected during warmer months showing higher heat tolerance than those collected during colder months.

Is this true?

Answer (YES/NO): YES